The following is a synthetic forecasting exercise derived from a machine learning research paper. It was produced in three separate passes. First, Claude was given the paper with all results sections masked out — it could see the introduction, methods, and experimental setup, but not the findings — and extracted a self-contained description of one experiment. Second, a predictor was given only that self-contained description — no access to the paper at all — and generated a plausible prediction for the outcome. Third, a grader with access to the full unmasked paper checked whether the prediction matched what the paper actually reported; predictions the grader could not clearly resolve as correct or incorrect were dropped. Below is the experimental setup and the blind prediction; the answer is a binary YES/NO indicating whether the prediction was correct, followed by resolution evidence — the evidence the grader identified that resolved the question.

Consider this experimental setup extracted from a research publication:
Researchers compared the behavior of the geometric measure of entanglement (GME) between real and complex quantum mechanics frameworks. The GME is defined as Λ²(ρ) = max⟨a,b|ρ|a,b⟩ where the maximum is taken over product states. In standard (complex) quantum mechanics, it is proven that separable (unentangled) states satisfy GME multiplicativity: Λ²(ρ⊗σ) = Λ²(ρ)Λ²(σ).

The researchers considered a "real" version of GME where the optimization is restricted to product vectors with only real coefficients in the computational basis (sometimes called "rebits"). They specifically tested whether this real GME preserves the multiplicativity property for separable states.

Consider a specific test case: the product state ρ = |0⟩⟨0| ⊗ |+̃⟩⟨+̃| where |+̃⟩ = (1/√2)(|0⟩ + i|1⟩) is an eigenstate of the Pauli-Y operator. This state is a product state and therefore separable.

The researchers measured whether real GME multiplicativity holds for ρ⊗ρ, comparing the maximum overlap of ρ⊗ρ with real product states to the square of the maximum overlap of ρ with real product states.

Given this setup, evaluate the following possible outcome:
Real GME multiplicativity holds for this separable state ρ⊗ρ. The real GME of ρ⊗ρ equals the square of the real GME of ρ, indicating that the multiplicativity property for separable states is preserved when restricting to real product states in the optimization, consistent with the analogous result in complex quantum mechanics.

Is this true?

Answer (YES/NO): NO